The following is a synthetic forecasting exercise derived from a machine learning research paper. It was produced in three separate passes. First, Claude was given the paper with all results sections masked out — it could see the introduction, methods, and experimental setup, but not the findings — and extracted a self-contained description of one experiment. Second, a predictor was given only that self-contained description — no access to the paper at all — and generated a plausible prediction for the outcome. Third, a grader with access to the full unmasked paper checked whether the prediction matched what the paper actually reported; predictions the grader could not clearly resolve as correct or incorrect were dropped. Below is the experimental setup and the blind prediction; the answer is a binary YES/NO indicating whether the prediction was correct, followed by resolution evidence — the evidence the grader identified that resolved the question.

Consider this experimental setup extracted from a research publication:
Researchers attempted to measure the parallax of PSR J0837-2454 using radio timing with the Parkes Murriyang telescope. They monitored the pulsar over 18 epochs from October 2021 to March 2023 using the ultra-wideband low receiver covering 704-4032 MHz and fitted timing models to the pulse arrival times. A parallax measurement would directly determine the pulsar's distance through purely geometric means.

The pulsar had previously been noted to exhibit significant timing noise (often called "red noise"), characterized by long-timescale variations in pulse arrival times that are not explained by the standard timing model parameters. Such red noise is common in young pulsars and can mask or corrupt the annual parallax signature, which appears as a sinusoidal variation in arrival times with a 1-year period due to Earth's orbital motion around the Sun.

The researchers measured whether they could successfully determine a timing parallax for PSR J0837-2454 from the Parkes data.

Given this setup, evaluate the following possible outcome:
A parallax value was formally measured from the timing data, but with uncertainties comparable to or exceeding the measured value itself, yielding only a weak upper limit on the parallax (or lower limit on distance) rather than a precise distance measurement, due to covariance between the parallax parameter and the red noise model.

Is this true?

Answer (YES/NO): NO